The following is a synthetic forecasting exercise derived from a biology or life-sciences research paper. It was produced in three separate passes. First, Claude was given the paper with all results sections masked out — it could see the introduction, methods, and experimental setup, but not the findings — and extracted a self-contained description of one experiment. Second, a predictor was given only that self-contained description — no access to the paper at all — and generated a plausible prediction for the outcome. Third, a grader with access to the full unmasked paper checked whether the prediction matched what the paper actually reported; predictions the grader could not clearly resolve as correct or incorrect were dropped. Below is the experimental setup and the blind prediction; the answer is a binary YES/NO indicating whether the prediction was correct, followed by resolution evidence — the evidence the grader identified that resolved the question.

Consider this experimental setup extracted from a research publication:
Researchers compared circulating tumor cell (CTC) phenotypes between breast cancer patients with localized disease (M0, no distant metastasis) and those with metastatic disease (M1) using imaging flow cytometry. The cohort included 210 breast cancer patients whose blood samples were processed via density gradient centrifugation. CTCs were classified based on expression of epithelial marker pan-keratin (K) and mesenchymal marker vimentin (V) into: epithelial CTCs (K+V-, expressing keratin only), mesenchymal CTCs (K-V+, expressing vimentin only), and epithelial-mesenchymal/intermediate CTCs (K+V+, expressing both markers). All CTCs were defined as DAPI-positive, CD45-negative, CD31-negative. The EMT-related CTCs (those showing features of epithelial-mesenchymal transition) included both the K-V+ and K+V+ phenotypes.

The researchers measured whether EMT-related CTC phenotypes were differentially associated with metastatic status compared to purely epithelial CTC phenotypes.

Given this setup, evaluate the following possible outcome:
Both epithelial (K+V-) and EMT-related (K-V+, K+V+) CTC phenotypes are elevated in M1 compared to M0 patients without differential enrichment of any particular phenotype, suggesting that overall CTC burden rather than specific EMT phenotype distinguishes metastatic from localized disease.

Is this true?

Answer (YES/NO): NO